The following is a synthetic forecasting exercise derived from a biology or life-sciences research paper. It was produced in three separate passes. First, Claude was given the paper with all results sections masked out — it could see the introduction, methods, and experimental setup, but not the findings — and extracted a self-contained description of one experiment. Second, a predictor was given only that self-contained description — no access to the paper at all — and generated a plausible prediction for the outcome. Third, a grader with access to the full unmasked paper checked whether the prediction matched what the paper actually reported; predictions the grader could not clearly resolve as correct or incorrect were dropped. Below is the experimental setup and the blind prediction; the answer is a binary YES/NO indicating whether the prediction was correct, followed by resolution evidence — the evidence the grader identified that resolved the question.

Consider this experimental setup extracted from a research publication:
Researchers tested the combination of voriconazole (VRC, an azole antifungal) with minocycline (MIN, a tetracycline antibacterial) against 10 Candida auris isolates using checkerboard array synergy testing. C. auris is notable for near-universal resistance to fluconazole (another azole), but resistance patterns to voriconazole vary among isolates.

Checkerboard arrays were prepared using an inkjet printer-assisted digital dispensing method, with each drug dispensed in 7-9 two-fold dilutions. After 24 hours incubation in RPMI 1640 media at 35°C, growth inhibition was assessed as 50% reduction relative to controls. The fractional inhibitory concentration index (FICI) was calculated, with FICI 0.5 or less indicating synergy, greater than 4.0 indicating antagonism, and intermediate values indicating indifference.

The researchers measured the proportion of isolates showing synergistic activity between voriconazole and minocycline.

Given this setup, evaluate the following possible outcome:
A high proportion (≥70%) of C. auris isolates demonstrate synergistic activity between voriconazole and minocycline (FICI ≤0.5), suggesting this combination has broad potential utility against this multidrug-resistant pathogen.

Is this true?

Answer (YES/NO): NO